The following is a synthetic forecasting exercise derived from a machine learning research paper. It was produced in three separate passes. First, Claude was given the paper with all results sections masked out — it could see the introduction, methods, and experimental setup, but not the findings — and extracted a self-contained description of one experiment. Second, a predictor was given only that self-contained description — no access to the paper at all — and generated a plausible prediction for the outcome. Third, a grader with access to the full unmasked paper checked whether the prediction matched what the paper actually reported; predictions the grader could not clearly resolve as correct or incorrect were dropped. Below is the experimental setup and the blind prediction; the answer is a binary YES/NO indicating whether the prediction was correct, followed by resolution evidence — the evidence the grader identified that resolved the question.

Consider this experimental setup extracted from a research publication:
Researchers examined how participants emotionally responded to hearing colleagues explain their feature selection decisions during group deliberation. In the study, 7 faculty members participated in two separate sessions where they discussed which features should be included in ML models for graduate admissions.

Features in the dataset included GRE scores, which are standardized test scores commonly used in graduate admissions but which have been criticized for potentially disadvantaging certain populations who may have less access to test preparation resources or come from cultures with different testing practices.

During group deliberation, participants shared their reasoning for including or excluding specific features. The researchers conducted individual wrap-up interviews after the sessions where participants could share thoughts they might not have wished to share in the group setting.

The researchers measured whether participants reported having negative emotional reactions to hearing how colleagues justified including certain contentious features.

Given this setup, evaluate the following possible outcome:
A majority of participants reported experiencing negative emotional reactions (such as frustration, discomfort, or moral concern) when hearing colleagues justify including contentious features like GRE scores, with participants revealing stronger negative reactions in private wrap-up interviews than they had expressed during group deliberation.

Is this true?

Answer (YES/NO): NO